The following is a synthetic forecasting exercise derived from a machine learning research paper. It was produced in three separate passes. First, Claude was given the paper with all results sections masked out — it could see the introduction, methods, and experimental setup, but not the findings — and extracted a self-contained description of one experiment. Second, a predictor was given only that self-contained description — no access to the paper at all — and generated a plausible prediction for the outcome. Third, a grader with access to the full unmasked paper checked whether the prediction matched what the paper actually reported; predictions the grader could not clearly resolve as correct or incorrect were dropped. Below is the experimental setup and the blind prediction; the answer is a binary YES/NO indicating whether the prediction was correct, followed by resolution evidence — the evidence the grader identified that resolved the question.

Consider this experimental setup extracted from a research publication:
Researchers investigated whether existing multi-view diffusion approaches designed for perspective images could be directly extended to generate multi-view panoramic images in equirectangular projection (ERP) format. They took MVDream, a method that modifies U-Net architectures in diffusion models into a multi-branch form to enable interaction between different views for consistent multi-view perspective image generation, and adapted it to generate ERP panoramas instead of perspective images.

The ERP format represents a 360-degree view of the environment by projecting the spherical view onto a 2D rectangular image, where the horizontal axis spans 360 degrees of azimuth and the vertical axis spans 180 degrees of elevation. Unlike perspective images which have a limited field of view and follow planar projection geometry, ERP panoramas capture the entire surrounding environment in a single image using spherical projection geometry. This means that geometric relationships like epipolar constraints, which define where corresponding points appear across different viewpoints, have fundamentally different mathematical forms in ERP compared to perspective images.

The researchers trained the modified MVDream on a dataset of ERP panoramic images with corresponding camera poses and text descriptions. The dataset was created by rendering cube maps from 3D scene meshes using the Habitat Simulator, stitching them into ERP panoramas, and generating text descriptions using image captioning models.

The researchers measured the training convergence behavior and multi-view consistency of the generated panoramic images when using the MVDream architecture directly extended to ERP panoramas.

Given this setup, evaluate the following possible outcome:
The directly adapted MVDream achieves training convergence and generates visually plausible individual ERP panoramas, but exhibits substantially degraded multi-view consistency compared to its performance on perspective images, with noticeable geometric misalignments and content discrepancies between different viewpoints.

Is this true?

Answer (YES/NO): NO